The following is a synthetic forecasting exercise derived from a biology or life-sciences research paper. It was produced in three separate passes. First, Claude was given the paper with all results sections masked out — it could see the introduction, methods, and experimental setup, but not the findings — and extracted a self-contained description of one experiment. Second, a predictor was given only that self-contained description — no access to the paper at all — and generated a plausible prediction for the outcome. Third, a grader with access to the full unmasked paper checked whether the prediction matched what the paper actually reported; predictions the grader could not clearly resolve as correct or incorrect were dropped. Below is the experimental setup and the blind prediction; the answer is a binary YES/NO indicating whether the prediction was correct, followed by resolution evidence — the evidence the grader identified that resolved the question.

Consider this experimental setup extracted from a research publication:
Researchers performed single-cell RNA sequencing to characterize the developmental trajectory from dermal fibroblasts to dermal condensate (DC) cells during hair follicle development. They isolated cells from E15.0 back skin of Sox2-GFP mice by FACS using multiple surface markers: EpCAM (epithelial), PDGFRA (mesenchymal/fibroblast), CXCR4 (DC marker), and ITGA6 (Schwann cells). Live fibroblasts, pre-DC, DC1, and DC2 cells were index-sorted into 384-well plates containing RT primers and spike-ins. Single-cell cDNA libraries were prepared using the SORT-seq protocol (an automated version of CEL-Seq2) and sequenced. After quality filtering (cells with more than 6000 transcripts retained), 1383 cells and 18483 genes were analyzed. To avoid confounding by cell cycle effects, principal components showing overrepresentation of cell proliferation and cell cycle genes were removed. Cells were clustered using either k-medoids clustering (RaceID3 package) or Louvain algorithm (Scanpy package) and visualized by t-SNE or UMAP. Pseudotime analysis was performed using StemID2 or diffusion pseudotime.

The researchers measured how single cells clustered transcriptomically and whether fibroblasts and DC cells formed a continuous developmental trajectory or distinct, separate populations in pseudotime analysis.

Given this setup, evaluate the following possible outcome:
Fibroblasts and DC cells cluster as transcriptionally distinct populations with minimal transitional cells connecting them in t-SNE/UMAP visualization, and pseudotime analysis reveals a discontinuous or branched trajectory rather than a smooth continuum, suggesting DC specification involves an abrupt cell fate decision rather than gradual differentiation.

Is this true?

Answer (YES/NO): NO